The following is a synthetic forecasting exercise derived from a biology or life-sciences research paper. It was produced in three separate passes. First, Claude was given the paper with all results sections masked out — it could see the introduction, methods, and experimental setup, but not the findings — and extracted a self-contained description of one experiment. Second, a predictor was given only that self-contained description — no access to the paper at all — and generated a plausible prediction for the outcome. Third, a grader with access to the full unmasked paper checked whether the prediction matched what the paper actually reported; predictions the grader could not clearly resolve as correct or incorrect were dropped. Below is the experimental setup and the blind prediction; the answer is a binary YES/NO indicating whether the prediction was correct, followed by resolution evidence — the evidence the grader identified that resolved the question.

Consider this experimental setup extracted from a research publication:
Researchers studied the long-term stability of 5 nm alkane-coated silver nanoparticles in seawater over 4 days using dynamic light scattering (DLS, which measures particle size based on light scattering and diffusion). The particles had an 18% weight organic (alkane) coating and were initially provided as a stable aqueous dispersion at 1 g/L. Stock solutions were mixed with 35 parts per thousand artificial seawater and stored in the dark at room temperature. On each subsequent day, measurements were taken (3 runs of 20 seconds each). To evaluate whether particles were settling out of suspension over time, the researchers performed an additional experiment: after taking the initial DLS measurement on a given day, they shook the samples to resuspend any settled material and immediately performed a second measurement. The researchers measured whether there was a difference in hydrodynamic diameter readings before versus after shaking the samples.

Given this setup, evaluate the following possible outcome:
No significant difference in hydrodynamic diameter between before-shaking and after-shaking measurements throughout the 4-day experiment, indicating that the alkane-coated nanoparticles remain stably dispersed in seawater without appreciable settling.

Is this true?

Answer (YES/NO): NO